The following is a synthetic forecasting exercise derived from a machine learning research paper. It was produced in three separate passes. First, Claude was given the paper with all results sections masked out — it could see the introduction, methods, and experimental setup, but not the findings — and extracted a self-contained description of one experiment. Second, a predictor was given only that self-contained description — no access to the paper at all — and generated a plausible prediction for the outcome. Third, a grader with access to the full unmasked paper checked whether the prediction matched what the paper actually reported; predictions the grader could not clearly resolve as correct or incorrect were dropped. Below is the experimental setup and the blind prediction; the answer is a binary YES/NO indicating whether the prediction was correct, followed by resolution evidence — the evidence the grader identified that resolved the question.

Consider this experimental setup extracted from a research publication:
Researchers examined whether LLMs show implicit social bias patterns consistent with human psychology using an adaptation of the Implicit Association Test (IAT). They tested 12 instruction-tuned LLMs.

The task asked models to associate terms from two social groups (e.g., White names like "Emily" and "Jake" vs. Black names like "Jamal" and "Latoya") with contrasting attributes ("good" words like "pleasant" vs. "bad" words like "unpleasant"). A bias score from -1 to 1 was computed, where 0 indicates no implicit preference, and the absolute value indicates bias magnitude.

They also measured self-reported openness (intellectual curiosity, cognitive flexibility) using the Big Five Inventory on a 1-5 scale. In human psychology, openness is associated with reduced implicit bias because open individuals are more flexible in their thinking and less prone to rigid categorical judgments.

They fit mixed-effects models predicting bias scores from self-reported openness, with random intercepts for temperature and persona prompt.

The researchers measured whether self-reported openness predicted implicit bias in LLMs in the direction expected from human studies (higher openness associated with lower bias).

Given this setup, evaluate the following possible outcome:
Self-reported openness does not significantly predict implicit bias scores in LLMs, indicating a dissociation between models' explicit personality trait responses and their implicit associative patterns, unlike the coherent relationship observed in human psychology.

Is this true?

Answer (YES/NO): NO